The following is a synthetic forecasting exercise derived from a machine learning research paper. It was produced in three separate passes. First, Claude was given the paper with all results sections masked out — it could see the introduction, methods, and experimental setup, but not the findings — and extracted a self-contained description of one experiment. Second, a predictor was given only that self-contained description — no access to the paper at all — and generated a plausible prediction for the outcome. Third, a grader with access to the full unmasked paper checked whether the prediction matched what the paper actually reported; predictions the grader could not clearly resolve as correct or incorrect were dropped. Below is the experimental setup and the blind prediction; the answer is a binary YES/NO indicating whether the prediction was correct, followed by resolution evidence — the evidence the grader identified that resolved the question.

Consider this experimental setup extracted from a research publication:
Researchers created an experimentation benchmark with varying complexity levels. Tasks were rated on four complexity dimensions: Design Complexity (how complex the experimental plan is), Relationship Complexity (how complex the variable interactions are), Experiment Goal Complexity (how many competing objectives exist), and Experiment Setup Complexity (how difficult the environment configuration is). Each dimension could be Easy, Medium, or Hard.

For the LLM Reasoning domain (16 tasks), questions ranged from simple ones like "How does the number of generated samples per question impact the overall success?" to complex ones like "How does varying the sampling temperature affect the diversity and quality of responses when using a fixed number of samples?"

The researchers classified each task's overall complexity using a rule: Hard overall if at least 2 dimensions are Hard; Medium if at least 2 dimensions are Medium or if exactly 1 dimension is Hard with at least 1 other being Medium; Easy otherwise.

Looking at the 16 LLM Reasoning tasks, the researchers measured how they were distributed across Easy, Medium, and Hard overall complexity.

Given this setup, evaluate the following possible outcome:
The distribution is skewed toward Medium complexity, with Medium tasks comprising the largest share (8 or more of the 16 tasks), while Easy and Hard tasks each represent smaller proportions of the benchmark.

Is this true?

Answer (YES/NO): NO